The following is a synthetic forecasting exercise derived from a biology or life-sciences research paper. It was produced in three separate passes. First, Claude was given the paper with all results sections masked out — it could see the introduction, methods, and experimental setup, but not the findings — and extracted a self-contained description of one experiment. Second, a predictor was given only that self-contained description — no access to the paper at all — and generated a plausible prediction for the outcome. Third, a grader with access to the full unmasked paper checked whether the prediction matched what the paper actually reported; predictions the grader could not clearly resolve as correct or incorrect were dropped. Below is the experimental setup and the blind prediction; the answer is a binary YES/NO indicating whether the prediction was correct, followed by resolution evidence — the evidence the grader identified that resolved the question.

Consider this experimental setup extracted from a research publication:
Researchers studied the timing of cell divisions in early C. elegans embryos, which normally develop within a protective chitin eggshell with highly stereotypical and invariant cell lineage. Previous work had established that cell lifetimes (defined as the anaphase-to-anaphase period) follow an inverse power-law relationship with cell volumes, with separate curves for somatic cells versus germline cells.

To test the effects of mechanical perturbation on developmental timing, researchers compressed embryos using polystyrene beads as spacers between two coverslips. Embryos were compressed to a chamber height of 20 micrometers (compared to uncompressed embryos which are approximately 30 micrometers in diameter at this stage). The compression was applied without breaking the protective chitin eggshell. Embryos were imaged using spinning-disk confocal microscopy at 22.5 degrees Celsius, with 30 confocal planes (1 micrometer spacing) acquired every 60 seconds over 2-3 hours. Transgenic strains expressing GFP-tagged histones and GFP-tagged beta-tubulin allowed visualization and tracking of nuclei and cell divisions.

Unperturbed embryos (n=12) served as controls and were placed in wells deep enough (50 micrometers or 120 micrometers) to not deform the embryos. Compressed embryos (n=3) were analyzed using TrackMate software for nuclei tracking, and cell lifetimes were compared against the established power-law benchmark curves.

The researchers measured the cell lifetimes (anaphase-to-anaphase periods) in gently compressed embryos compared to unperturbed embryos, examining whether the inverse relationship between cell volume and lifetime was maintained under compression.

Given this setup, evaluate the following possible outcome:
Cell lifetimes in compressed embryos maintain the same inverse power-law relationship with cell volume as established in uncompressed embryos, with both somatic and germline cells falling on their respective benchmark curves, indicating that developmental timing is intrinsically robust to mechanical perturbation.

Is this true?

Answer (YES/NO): NO